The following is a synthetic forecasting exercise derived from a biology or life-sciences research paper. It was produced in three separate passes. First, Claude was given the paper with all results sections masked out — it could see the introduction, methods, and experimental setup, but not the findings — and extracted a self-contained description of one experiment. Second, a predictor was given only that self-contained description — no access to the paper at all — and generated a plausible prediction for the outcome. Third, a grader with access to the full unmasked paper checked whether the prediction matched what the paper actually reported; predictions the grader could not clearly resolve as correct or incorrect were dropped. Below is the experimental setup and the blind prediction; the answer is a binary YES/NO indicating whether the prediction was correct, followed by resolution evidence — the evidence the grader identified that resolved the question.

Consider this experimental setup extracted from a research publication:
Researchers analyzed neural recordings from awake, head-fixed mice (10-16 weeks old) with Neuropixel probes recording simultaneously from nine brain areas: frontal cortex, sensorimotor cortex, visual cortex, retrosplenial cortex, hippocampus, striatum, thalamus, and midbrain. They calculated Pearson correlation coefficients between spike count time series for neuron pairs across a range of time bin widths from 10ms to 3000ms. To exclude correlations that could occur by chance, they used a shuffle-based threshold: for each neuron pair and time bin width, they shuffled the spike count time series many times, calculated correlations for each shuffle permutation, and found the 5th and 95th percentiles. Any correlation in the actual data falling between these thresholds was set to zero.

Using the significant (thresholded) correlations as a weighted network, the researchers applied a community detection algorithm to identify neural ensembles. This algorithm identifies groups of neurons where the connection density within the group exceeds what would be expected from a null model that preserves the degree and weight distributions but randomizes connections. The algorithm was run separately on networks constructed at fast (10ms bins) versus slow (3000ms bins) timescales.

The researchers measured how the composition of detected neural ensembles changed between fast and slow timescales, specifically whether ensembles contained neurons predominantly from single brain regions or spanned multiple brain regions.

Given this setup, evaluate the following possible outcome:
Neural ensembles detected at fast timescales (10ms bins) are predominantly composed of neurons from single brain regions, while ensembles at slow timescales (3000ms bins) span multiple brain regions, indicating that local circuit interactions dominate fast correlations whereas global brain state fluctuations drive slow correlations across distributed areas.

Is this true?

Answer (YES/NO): YES